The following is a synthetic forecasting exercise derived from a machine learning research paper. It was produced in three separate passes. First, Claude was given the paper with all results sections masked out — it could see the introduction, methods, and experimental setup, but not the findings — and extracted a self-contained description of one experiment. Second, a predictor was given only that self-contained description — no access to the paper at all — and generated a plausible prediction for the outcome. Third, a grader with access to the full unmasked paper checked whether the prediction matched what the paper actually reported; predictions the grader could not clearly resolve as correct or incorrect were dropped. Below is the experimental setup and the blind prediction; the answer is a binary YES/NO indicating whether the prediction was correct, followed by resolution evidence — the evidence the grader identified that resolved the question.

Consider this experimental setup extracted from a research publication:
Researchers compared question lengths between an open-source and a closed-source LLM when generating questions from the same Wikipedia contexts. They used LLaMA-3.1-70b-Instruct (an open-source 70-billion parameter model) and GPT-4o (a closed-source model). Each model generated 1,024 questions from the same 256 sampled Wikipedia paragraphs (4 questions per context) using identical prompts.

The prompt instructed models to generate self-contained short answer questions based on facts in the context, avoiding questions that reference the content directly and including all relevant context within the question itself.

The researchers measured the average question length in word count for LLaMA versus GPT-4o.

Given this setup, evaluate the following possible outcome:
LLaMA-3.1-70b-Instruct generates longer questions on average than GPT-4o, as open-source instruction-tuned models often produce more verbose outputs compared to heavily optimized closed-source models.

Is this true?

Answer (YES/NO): YES